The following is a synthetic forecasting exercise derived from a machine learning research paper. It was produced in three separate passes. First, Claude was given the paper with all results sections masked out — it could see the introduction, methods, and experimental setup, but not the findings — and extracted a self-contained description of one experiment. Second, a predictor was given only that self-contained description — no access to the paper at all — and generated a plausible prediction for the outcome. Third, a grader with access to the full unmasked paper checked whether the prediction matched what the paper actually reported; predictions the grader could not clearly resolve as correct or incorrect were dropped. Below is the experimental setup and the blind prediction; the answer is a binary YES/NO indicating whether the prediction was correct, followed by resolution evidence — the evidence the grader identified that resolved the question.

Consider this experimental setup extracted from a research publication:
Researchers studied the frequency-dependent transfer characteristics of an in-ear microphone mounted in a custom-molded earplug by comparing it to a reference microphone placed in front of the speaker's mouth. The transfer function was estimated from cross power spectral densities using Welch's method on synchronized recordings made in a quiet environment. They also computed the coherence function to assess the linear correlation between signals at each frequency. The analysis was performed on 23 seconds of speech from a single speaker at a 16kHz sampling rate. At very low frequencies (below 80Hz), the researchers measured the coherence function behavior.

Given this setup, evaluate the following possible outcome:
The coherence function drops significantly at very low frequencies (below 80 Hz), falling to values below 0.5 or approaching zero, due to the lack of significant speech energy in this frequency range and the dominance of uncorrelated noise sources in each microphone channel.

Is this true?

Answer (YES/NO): NO